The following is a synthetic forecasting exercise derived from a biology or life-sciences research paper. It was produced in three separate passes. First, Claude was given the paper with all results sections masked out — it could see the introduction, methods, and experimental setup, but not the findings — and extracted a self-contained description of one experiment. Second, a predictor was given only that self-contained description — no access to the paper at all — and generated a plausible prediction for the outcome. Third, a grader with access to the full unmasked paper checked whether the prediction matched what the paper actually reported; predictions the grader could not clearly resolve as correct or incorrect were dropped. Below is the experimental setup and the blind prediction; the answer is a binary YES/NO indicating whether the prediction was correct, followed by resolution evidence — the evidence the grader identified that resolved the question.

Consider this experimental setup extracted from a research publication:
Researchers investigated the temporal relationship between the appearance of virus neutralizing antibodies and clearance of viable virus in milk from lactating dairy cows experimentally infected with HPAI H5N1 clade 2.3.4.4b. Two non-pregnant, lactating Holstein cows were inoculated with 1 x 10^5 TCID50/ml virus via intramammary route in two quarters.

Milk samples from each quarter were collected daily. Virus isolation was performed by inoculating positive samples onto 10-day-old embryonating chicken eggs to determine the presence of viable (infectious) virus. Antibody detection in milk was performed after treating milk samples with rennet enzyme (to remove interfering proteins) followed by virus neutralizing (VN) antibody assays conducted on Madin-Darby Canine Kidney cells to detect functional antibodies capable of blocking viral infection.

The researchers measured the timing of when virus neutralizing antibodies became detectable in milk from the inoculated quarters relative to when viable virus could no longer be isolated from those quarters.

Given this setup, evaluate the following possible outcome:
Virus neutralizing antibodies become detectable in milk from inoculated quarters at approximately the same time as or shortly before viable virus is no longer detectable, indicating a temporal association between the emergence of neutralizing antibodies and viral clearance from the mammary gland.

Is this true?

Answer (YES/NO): YES